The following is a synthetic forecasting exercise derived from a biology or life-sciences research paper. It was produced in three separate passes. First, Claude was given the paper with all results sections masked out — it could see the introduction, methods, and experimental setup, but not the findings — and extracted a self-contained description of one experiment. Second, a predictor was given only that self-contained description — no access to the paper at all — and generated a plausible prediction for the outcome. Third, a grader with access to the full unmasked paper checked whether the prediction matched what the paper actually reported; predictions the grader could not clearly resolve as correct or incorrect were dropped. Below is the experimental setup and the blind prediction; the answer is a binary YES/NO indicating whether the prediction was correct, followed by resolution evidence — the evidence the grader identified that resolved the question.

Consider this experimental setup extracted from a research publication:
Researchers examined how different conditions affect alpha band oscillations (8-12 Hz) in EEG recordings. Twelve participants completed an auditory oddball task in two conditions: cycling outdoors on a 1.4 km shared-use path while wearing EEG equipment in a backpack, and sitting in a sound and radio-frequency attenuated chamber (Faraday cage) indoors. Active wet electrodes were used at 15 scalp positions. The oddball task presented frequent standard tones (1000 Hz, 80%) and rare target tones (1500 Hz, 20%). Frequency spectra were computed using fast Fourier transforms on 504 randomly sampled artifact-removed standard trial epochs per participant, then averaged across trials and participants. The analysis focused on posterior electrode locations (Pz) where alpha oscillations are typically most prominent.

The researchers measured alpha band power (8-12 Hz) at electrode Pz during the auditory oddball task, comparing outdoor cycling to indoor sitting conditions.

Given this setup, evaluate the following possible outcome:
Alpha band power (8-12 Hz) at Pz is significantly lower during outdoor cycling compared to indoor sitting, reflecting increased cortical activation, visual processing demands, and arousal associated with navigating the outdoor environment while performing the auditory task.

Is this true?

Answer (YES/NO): NO